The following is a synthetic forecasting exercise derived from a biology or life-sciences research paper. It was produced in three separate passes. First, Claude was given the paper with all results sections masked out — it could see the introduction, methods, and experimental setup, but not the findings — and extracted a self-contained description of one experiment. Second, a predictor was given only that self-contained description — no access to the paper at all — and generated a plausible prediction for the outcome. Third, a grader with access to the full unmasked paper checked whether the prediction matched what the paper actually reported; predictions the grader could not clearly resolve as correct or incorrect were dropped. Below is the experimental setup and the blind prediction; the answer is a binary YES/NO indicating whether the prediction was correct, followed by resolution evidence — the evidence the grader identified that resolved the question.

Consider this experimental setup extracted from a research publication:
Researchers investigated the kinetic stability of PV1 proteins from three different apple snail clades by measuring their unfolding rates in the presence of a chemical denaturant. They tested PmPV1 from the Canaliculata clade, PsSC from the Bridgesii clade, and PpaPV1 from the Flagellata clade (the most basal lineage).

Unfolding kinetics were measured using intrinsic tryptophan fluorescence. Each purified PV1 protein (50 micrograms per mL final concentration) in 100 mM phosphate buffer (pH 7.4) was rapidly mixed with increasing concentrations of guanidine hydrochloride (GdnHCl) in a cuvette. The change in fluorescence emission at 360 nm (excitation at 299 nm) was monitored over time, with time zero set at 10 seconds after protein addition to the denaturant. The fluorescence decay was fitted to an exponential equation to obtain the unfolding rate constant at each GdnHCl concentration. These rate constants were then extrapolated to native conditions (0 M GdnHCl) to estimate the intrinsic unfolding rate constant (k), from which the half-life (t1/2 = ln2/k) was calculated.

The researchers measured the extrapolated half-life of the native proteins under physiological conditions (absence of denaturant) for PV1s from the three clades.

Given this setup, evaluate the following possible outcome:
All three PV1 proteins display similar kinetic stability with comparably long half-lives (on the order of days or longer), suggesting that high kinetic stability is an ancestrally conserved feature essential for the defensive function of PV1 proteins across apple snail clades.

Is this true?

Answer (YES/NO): NO